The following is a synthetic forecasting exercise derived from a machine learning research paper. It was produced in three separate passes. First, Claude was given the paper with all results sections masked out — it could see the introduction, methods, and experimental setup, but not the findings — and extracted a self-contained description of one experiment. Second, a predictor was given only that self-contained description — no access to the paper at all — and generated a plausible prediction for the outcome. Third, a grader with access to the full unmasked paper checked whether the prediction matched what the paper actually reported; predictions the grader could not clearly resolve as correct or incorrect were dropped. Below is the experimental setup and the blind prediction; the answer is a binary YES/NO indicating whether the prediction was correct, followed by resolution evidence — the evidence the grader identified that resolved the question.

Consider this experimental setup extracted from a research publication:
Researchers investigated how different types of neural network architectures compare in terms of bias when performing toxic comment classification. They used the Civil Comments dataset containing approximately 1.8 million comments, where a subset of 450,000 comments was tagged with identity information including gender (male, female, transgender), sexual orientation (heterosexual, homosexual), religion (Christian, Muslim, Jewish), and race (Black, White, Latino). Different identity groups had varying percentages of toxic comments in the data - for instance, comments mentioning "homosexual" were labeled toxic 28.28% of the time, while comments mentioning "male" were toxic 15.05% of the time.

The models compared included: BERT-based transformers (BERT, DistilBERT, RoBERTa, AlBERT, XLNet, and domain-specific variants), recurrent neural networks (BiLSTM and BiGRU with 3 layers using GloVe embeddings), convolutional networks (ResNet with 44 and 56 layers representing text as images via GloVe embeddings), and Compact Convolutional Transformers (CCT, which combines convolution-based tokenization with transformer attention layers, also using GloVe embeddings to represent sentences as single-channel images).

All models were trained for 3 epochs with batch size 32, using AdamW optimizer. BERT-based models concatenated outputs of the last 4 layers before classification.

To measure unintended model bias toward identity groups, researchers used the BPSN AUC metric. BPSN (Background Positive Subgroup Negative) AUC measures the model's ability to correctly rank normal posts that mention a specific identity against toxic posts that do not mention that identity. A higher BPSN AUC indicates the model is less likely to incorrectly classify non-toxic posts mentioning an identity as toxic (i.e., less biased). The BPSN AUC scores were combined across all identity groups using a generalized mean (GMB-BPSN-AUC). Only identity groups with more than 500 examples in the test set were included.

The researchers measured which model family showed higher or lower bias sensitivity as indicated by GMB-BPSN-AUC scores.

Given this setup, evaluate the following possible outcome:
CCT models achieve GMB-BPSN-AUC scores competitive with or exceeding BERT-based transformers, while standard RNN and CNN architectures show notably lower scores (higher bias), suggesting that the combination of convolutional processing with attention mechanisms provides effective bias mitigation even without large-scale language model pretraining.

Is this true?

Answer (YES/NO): NO